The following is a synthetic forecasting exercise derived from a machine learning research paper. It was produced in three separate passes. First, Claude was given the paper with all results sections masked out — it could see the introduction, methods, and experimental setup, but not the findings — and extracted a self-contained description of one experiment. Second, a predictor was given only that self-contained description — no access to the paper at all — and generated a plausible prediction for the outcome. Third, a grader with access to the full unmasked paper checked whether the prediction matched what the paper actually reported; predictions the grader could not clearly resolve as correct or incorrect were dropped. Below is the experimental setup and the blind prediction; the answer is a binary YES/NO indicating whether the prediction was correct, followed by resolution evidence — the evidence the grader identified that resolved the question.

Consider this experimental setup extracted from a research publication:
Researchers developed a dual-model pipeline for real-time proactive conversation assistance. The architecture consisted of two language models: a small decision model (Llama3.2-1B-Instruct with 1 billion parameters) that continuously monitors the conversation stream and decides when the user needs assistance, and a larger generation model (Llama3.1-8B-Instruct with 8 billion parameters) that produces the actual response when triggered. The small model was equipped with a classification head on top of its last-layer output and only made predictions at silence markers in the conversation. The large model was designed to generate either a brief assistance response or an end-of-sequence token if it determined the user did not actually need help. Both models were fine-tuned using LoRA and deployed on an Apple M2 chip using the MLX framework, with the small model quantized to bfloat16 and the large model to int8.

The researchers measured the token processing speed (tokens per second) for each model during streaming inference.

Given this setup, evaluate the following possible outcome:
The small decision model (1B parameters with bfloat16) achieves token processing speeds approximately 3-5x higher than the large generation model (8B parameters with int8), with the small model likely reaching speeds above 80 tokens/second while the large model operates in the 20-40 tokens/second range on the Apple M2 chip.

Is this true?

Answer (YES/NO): NO